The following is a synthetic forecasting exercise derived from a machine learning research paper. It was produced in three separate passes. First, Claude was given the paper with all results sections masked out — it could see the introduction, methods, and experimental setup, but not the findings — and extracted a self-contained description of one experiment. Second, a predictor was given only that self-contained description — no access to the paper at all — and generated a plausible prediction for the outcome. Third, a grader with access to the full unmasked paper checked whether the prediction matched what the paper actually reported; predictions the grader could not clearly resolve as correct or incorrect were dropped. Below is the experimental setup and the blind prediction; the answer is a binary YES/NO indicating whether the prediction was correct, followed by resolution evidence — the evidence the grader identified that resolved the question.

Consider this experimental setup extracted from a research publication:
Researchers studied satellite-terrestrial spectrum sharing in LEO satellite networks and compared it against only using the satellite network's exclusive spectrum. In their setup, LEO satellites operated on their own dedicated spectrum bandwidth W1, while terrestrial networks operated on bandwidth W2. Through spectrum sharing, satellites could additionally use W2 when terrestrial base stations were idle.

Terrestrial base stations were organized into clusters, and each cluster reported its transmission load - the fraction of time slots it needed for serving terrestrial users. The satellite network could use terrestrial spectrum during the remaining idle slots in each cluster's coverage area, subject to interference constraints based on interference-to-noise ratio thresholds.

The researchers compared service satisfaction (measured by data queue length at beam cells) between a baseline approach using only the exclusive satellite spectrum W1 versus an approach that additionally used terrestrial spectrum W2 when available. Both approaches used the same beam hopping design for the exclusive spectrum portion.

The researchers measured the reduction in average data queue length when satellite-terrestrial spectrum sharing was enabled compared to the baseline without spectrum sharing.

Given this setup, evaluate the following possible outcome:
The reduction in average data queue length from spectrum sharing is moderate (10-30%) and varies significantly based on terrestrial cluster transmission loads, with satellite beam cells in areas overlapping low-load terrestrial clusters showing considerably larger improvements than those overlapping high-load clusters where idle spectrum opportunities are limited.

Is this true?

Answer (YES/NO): NO